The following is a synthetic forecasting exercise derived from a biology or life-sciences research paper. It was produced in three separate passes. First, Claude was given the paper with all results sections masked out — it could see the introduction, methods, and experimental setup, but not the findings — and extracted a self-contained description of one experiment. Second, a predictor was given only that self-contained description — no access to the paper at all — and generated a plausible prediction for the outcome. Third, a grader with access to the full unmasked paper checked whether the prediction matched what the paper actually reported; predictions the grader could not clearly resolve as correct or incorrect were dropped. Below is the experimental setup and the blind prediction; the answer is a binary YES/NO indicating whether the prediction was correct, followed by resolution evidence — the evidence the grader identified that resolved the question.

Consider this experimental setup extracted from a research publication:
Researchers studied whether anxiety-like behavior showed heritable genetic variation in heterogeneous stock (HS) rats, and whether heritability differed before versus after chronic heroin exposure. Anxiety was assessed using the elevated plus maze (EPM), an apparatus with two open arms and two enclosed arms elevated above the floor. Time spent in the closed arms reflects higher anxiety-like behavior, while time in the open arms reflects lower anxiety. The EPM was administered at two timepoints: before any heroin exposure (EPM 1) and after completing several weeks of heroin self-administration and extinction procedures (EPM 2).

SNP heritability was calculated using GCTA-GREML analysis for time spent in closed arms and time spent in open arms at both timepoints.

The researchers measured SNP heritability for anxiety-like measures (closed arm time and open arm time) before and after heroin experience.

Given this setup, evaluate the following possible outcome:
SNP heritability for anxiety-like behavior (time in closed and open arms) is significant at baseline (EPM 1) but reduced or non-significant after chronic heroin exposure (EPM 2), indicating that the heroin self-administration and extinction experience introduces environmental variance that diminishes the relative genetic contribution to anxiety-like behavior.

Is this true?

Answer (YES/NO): NO